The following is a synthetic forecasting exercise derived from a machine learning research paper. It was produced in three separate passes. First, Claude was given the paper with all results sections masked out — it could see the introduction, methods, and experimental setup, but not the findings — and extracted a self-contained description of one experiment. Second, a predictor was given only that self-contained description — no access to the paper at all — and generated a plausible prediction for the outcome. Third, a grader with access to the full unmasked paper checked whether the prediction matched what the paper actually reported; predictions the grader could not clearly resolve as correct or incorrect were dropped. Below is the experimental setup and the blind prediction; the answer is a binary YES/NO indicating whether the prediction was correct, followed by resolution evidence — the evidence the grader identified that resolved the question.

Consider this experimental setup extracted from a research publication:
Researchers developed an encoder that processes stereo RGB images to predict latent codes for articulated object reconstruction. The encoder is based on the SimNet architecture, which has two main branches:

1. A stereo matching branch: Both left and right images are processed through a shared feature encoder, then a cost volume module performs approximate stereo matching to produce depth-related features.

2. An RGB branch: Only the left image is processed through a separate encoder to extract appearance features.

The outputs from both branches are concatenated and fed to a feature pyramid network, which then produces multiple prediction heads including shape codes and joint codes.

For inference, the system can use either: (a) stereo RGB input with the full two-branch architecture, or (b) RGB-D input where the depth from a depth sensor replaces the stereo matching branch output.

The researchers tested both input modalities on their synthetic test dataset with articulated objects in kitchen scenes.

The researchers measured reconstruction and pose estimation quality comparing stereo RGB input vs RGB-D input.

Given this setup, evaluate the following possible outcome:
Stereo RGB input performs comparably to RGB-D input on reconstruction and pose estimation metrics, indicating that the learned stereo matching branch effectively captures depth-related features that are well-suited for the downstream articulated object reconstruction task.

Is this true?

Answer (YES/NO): NO